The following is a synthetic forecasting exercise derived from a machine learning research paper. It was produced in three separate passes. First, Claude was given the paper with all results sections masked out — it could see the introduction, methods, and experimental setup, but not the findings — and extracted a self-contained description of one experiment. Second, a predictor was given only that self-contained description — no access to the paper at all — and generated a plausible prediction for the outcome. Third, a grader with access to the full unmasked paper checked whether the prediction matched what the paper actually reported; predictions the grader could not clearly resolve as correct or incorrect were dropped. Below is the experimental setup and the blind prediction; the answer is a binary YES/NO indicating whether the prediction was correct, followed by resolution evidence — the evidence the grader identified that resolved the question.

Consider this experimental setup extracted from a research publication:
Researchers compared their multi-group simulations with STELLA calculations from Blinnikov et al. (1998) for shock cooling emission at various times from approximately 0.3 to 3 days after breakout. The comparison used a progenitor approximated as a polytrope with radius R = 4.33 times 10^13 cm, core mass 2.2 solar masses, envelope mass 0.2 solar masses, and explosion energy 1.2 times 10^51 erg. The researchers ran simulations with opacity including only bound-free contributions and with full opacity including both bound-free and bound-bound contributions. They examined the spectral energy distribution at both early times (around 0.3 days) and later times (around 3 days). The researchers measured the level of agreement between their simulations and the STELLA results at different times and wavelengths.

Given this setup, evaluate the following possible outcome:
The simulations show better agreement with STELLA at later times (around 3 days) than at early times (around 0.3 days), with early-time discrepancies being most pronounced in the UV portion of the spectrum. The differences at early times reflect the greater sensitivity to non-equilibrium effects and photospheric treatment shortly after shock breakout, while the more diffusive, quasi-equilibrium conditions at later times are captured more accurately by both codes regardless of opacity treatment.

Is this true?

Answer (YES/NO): NO